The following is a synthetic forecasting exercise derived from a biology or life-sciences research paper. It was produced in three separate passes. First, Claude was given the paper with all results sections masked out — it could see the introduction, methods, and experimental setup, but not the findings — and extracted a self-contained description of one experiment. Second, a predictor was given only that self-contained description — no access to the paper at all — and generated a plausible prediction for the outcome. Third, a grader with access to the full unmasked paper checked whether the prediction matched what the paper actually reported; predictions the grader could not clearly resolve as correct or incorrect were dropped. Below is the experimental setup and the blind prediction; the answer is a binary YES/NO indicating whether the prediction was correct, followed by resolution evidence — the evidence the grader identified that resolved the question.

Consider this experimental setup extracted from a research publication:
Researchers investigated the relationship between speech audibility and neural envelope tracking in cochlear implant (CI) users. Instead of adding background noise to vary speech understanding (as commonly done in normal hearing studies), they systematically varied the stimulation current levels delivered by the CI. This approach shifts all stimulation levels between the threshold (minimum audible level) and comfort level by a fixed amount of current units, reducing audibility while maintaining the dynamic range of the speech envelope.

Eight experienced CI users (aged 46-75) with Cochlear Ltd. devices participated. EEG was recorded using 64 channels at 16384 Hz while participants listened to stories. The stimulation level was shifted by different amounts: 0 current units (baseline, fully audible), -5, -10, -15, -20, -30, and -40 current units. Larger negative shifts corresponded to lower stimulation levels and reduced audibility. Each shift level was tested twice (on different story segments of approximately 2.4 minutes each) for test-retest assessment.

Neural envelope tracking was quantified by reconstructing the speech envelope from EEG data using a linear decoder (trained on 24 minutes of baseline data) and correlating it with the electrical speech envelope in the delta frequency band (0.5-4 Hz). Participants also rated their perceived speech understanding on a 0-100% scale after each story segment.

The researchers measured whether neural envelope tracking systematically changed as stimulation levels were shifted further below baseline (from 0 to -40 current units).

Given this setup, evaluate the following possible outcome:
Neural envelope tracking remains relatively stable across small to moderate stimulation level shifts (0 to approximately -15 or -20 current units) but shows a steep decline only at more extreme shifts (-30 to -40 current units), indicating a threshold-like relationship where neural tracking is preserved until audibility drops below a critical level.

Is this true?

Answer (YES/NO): NO